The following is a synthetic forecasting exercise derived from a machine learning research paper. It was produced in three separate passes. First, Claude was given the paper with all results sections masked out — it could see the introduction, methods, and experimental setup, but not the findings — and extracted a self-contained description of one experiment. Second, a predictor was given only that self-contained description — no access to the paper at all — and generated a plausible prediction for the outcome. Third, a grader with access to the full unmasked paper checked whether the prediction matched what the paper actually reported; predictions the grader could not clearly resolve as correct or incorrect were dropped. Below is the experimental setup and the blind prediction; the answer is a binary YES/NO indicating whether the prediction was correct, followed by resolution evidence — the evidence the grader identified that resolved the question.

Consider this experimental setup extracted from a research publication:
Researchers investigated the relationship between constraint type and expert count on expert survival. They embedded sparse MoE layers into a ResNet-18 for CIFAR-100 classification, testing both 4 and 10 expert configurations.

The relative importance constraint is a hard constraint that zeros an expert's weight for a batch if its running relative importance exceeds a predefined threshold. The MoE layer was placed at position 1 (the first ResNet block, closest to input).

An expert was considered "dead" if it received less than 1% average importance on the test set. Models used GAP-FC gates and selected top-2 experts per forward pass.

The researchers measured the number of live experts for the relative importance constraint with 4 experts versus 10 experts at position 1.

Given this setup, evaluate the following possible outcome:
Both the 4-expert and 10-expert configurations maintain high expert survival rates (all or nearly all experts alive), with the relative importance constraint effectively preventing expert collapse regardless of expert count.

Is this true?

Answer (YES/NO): NO